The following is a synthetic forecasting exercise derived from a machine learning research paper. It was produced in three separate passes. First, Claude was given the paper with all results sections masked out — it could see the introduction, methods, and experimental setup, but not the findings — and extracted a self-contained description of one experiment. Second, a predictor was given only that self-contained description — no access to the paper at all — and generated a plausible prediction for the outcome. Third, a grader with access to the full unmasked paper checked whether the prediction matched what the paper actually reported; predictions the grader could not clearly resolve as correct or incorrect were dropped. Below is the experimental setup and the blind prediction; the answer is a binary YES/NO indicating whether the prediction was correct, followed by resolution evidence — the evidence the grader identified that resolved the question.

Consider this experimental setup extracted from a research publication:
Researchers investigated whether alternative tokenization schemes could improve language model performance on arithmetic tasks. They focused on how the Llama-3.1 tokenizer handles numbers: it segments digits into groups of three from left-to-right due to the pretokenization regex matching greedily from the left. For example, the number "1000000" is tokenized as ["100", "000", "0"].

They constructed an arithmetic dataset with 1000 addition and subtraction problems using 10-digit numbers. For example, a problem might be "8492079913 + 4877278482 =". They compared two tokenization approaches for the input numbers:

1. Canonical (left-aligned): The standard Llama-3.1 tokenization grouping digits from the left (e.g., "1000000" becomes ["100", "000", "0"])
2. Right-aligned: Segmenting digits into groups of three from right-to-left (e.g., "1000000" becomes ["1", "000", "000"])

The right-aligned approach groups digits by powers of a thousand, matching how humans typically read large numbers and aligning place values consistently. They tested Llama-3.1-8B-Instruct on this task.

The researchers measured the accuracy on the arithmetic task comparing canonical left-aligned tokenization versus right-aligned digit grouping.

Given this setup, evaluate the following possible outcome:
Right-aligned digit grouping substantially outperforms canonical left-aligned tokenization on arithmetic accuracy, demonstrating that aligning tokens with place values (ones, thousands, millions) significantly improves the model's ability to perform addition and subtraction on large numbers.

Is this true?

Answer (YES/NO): YES